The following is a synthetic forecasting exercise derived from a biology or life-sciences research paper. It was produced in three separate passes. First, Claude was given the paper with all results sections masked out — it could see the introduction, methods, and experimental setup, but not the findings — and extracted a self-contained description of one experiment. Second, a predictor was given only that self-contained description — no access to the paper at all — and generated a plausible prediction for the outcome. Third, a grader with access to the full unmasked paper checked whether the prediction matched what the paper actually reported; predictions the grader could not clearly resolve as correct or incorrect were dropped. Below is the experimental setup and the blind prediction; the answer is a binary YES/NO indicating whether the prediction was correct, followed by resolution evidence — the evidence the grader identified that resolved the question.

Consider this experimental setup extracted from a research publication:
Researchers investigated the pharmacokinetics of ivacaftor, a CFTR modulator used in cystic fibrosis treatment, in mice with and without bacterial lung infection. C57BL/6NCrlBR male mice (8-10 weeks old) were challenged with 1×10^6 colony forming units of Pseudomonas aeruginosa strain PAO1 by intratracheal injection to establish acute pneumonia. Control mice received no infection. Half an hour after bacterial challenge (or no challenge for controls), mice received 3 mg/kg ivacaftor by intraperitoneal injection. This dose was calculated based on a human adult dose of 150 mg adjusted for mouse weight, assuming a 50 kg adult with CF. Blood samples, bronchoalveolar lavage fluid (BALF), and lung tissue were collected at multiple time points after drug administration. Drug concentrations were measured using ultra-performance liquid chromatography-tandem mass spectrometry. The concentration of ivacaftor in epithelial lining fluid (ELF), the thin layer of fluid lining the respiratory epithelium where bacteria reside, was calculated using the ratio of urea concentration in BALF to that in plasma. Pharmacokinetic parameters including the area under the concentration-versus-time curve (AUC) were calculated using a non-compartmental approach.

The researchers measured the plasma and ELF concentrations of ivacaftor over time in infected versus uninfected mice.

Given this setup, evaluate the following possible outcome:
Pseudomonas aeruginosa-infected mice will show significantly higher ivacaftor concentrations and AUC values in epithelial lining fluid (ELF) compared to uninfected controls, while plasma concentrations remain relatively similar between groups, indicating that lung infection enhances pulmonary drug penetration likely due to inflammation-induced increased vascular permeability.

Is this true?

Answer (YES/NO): NO